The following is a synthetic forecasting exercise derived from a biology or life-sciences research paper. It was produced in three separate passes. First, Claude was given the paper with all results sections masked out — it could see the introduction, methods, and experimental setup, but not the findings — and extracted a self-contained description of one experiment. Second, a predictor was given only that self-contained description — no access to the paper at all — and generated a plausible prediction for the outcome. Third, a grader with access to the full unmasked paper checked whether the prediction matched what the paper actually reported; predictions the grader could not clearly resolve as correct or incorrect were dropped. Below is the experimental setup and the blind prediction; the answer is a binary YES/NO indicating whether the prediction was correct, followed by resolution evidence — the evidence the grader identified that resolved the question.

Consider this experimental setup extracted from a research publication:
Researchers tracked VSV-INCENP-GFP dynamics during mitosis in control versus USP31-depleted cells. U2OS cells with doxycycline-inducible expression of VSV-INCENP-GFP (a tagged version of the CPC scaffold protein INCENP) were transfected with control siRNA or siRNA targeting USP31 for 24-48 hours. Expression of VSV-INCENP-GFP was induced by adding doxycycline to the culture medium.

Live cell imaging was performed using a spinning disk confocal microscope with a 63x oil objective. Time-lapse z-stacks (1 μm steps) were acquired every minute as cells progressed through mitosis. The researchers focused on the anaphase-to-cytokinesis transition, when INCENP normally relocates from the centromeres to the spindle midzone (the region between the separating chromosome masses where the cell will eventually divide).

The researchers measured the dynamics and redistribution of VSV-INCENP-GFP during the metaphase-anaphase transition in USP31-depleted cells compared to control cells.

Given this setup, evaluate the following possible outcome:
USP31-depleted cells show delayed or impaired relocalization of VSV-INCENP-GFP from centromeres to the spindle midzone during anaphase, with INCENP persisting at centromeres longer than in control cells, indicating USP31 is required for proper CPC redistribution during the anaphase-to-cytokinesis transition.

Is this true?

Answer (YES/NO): YES